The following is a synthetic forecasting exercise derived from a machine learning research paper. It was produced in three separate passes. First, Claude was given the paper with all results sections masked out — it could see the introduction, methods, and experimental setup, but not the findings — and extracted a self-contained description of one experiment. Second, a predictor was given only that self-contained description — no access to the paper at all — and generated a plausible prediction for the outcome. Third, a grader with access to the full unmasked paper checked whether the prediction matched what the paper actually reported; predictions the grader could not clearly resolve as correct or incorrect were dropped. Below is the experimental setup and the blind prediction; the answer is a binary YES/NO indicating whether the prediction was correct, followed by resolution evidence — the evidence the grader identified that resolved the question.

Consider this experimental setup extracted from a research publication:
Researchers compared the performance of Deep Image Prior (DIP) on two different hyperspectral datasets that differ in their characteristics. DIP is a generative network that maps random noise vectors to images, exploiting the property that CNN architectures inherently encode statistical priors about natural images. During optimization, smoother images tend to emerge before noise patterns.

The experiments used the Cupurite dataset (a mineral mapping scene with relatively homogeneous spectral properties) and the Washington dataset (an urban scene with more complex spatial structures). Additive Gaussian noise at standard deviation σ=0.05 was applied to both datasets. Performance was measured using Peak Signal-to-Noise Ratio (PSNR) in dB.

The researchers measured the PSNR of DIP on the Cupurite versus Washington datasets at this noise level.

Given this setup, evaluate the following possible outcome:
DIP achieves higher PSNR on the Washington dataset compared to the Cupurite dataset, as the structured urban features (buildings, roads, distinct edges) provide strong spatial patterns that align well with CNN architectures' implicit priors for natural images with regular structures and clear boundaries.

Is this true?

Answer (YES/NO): NO